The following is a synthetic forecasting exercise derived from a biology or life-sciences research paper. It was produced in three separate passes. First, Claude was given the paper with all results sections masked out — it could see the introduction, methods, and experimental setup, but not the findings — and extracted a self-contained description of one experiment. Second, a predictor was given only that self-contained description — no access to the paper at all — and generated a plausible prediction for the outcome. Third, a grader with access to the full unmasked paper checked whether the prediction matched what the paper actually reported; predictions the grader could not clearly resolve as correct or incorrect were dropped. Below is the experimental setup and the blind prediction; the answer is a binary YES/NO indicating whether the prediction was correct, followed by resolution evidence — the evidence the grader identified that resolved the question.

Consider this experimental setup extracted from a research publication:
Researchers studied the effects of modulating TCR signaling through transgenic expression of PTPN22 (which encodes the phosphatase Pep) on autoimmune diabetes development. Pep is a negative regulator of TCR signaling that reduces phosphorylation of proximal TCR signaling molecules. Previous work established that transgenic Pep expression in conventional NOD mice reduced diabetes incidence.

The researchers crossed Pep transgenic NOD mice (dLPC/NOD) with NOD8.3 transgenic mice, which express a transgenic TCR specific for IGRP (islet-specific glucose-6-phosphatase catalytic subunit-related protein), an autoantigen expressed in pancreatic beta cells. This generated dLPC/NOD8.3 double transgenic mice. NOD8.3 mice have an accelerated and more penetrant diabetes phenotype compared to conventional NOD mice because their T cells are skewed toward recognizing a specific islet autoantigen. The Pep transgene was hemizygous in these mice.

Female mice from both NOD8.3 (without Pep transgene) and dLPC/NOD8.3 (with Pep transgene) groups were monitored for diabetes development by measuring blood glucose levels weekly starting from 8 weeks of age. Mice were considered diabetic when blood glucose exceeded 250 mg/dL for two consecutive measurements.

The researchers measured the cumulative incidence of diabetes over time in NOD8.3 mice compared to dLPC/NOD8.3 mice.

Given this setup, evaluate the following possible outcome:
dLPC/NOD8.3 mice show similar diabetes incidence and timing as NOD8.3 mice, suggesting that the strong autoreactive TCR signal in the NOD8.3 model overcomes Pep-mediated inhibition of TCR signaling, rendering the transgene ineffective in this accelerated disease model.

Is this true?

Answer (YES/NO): YES